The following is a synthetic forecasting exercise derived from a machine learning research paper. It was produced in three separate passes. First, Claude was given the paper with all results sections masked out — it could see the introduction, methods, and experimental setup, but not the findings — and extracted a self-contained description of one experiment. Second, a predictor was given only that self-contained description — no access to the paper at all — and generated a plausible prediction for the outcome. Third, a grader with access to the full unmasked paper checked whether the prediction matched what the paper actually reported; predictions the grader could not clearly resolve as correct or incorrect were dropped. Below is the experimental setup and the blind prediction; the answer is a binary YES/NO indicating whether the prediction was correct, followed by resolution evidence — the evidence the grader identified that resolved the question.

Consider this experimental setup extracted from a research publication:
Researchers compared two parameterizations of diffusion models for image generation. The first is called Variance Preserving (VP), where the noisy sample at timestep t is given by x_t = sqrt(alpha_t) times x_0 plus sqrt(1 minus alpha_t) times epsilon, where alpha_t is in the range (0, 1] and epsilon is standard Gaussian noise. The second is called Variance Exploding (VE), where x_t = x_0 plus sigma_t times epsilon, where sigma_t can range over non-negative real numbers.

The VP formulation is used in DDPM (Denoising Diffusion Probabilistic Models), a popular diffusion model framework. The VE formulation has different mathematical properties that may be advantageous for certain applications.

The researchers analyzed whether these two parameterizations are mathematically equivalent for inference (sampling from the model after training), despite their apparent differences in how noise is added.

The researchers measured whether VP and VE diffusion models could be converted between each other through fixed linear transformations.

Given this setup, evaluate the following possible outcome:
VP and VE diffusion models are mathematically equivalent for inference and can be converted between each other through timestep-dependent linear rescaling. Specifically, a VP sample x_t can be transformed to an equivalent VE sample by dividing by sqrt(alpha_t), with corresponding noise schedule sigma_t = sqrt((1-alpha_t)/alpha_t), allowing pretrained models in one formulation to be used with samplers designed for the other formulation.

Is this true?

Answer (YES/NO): YES